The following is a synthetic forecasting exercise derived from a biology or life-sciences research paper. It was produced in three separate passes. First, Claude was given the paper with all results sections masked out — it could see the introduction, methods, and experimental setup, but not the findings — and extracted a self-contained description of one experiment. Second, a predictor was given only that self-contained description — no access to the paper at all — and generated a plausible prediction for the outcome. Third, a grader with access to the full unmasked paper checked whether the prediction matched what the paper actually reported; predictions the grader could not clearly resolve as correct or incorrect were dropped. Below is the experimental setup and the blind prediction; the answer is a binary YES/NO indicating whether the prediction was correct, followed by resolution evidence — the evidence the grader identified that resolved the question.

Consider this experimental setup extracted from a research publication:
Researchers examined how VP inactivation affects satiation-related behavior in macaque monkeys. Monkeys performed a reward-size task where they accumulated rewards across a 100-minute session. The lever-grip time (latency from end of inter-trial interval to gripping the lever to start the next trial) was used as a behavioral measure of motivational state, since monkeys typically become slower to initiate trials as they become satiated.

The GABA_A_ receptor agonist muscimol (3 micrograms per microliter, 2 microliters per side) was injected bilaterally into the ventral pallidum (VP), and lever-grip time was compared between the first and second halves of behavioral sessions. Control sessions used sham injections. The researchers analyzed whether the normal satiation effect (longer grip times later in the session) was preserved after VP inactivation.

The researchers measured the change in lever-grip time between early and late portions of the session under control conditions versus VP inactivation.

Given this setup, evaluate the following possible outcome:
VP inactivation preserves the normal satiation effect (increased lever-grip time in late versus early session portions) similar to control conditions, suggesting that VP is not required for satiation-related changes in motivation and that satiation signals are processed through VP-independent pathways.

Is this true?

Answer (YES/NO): NO